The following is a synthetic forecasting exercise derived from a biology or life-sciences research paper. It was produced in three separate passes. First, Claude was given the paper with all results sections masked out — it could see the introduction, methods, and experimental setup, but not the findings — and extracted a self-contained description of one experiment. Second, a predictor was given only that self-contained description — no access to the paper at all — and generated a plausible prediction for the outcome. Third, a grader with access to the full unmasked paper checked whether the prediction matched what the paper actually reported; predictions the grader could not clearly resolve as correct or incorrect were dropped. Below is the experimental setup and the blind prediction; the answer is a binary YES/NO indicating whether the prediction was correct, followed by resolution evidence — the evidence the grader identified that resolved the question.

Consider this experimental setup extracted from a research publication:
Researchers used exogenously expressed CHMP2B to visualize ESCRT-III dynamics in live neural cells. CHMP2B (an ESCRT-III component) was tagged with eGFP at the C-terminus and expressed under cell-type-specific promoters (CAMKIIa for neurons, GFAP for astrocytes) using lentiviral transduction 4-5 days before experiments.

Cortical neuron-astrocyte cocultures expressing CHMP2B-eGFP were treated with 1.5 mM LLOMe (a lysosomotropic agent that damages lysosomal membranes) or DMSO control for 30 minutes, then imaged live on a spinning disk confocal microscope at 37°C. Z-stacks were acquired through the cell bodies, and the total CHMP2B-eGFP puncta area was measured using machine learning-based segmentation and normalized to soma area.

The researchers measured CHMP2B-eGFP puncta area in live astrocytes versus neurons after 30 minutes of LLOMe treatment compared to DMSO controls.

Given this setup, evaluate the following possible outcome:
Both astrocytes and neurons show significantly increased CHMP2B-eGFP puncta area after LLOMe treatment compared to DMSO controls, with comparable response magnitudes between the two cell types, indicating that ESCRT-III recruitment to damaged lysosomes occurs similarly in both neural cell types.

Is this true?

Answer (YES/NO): NO